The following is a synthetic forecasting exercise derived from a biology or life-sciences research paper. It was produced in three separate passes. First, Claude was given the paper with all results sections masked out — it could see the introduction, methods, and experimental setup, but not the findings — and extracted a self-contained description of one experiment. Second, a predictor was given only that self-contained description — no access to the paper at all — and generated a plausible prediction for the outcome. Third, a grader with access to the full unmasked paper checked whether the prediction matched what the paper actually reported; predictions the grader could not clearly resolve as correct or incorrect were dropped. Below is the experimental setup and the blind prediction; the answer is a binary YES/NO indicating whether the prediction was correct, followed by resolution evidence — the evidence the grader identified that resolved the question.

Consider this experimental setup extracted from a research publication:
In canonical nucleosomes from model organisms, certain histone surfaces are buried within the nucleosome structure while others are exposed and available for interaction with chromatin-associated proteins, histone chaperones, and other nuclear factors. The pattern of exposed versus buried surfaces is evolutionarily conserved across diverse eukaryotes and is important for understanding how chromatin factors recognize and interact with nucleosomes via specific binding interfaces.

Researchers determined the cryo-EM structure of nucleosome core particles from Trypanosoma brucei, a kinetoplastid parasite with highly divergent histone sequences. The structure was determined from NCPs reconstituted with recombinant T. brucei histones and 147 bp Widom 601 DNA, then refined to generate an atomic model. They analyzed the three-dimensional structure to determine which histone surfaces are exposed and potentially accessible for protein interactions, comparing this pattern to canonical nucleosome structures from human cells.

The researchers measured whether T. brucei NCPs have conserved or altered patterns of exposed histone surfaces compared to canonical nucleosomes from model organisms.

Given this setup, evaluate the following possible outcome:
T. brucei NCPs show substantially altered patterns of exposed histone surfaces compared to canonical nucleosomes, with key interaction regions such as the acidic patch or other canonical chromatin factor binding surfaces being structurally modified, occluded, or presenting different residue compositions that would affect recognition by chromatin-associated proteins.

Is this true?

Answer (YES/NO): YES